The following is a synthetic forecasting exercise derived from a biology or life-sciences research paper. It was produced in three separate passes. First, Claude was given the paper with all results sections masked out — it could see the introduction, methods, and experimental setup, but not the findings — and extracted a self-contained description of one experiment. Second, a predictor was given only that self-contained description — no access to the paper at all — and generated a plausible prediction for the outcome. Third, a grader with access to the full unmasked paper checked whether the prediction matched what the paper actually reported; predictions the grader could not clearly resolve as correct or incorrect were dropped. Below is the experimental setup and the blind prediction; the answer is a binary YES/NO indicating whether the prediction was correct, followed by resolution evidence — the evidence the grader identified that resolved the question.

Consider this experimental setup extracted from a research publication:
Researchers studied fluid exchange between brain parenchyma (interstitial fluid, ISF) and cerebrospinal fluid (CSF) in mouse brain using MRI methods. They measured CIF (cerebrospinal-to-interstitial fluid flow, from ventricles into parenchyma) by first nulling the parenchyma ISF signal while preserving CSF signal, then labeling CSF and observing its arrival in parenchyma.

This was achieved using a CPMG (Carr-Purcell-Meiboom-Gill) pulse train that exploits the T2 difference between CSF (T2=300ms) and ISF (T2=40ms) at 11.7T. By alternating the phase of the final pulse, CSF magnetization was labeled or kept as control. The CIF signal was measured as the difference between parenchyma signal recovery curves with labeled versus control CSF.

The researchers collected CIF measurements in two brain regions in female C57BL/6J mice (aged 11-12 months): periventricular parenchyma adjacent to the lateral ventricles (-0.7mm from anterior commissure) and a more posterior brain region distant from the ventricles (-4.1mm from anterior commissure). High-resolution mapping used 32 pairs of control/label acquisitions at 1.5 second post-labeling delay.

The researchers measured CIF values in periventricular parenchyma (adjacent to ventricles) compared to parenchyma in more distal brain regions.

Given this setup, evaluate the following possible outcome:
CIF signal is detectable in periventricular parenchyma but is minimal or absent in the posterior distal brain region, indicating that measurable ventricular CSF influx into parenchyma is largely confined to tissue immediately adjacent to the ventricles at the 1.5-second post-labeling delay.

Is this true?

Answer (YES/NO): NO